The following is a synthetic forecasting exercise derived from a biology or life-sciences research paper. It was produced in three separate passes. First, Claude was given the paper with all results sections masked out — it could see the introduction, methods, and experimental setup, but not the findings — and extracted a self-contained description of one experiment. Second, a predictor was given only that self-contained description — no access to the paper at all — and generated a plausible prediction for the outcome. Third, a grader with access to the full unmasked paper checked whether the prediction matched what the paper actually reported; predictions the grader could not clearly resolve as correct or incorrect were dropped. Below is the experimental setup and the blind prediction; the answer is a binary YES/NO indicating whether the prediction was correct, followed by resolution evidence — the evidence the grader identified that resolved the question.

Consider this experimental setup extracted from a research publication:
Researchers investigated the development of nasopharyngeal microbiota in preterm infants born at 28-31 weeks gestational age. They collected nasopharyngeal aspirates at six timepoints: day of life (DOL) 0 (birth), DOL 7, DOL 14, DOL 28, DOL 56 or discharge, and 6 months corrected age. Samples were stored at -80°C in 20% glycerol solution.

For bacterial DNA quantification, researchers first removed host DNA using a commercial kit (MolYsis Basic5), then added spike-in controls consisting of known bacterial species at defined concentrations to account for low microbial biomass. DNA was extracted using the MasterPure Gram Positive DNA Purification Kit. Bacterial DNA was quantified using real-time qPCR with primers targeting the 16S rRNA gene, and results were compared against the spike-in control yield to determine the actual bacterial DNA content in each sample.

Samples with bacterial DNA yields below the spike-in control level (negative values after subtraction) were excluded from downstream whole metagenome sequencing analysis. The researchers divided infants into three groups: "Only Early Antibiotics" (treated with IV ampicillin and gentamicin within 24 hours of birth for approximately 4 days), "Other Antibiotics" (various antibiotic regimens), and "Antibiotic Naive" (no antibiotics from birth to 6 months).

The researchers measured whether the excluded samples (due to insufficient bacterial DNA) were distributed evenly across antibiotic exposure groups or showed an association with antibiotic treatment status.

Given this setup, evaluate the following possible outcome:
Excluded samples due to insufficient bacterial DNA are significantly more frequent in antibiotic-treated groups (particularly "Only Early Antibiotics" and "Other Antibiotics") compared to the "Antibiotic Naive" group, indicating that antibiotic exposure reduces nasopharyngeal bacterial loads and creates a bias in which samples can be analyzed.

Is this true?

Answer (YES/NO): YES